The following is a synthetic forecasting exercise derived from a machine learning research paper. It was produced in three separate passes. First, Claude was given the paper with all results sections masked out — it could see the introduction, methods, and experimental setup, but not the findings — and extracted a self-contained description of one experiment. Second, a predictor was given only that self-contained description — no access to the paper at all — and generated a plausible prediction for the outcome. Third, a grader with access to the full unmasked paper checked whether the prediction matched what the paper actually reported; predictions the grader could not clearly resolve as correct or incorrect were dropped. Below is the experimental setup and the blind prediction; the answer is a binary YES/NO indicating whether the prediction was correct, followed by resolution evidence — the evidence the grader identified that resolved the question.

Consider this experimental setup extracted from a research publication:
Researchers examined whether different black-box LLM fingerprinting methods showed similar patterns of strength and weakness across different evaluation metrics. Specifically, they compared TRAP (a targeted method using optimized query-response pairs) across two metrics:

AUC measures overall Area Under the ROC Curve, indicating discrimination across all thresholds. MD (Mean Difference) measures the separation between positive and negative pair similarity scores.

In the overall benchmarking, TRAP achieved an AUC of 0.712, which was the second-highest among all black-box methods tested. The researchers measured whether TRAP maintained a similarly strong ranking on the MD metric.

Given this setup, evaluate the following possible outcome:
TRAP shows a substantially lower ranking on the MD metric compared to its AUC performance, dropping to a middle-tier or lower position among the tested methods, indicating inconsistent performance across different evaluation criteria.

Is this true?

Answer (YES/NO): NO